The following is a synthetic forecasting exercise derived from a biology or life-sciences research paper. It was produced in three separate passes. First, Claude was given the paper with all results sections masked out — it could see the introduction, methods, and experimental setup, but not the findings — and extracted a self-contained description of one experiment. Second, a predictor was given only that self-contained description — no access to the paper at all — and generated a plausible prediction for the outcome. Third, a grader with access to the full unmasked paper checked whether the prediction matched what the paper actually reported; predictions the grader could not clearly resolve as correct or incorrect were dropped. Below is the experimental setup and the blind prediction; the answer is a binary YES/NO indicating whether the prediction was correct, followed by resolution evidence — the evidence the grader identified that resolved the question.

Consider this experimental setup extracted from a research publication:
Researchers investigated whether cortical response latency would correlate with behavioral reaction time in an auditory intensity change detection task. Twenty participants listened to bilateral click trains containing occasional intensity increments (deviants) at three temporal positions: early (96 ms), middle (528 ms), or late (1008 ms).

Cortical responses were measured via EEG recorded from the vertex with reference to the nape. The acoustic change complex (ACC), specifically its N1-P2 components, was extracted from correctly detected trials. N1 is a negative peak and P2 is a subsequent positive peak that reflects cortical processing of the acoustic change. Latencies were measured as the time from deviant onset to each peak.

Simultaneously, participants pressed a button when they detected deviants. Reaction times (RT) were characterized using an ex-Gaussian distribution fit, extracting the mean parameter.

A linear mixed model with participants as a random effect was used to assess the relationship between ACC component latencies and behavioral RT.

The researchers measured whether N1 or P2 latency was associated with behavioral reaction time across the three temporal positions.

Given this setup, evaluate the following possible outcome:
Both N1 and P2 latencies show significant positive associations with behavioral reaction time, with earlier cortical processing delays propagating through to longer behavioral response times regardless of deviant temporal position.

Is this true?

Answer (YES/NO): YES